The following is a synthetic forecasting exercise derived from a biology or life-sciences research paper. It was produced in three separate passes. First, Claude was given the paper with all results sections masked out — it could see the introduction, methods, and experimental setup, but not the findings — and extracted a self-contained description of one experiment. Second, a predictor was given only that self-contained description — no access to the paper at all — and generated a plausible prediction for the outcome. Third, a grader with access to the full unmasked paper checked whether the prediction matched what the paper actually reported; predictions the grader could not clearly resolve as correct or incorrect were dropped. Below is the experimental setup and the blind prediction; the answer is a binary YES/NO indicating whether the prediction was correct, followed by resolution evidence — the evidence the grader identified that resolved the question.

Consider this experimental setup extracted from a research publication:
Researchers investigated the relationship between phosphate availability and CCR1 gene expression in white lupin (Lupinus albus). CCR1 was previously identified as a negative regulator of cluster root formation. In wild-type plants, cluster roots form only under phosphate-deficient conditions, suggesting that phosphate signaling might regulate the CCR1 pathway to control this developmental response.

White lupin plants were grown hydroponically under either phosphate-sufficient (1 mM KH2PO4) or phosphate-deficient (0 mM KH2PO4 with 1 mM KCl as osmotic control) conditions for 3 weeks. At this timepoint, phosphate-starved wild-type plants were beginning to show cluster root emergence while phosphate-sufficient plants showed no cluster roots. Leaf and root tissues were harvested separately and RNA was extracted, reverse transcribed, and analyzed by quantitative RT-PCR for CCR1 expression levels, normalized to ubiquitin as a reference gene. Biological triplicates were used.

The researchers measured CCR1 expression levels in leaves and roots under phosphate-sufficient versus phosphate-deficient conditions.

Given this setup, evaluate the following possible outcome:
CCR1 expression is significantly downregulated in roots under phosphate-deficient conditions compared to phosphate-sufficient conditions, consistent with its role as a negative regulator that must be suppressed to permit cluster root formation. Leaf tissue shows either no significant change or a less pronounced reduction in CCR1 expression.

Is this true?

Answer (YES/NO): NO